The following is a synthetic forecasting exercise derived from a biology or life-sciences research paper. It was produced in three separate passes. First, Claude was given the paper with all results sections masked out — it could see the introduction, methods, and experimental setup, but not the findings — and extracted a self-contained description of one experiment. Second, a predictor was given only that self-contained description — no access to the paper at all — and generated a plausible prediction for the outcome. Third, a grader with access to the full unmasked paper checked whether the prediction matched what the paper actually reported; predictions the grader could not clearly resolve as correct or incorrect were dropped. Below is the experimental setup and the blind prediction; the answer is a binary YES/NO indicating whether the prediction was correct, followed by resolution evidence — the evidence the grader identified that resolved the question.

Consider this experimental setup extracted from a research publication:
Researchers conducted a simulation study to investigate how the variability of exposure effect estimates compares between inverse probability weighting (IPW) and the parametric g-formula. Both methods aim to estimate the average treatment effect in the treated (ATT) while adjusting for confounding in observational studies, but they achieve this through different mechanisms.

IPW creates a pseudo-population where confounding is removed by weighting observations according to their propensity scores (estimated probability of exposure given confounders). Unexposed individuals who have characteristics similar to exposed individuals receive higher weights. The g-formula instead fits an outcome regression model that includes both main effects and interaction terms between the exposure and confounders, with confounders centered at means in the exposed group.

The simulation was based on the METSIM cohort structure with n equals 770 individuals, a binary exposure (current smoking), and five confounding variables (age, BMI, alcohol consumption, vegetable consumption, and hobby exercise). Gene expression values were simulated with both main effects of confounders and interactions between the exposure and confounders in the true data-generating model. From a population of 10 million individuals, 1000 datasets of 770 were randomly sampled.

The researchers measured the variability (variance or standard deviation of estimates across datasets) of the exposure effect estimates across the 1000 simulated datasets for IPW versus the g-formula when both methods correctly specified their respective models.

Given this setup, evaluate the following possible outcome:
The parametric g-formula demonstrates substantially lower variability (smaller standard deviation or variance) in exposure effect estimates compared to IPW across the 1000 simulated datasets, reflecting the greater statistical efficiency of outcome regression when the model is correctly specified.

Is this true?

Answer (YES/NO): NO